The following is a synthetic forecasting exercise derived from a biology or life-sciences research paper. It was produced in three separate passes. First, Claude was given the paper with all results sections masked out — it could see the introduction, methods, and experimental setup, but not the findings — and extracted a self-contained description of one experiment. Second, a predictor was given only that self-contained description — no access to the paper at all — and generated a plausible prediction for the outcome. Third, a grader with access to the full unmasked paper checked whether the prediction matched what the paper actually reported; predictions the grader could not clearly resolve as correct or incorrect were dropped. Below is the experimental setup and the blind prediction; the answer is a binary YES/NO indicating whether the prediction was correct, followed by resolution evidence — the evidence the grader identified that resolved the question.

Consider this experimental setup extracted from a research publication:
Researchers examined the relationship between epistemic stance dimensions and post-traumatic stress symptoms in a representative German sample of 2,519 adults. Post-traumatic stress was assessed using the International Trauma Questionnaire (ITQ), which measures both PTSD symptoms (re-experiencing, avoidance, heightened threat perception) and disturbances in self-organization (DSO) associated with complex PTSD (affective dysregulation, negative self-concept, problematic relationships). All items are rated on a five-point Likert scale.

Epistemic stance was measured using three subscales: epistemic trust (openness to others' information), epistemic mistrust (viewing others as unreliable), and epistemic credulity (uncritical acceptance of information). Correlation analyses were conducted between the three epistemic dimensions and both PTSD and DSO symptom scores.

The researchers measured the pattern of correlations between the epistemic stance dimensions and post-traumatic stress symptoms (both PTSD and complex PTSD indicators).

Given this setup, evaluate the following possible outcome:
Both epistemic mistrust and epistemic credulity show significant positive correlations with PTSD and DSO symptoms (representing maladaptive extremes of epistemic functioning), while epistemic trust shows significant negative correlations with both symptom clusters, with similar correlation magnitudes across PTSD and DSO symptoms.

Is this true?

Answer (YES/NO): NO